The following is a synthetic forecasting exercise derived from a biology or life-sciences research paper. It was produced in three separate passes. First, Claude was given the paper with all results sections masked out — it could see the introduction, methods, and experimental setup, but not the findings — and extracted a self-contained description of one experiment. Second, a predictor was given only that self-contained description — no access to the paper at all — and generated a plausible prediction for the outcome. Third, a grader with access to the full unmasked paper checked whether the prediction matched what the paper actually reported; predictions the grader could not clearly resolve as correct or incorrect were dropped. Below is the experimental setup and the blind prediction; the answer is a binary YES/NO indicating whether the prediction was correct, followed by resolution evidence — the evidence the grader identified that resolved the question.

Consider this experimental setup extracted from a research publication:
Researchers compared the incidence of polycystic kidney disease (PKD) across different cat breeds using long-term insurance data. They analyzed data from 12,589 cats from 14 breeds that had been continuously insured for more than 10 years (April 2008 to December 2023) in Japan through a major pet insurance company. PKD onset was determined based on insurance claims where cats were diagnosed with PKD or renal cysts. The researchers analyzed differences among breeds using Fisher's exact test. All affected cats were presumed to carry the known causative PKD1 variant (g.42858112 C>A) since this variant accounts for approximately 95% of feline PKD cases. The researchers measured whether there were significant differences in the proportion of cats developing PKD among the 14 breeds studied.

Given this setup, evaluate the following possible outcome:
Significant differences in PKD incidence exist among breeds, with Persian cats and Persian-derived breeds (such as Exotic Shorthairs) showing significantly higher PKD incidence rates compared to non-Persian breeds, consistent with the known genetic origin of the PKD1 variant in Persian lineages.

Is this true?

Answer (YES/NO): NO